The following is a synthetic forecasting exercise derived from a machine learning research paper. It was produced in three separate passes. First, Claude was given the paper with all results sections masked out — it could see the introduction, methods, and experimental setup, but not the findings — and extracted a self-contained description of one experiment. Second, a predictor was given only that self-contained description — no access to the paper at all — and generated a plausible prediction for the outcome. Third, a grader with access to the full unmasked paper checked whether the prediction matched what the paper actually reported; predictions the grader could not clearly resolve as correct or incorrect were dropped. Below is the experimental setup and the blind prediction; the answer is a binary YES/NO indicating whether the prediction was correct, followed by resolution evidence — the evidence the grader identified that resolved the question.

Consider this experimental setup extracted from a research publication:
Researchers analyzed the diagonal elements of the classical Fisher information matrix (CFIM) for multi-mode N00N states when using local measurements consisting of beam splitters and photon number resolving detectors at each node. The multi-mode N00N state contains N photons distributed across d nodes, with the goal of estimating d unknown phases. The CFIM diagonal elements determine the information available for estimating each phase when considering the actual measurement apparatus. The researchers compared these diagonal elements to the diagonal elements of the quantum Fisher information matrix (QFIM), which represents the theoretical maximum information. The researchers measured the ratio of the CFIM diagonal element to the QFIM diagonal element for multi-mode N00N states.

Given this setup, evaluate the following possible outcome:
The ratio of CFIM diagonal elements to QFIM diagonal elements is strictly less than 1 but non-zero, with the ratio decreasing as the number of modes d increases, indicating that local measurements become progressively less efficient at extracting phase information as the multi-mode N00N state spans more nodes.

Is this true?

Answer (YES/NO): YES